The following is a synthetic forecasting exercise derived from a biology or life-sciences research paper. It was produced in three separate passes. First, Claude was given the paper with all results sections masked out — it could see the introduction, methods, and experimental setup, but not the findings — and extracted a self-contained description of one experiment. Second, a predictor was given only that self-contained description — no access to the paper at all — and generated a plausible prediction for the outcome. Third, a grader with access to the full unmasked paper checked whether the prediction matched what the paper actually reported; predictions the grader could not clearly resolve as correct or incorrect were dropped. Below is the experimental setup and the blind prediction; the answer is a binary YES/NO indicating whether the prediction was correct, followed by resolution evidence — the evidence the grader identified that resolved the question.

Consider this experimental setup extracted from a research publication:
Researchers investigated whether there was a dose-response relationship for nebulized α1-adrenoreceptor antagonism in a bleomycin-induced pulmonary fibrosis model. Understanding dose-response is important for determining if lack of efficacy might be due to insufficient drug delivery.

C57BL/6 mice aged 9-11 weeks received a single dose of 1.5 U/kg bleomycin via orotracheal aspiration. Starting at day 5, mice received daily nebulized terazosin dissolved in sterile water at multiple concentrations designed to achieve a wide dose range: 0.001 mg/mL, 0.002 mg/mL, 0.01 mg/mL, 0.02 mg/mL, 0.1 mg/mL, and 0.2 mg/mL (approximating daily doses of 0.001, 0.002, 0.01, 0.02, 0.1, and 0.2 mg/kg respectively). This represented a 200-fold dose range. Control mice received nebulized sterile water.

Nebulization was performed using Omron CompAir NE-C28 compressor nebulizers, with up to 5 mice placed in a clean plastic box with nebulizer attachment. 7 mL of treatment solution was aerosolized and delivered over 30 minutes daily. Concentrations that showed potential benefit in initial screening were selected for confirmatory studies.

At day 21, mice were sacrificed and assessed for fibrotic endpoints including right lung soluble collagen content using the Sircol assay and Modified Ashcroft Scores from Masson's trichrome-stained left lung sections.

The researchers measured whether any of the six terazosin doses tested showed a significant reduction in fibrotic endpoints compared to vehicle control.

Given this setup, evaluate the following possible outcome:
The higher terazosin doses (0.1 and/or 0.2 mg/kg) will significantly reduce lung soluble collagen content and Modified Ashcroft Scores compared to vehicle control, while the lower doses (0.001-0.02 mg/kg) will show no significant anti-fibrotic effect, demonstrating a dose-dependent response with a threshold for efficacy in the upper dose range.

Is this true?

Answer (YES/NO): NO